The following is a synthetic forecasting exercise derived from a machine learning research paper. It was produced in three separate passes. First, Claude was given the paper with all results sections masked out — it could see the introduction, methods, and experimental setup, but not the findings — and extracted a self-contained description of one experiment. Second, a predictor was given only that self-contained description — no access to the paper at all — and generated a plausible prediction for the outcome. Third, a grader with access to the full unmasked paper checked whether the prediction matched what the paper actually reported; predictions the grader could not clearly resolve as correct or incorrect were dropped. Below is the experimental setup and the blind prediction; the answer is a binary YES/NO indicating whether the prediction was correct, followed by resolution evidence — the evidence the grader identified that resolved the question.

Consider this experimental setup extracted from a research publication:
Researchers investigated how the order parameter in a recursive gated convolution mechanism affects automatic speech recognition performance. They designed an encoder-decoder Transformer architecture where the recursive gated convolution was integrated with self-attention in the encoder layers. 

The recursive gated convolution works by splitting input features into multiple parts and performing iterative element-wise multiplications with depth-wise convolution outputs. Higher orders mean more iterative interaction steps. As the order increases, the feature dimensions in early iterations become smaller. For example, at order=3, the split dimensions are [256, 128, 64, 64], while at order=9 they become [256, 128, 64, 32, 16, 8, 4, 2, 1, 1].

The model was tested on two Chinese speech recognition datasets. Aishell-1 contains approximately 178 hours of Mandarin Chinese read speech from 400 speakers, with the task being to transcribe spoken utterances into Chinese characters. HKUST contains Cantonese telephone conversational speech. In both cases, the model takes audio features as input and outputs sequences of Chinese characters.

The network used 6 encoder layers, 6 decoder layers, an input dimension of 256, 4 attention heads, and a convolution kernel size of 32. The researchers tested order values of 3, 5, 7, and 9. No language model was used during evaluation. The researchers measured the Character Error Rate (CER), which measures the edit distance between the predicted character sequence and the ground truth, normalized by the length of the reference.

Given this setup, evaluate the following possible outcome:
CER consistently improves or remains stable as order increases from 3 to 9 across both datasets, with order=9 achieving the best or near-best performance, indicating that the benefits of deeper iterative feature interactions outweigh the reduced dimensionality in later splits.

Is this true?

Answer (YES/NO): NO